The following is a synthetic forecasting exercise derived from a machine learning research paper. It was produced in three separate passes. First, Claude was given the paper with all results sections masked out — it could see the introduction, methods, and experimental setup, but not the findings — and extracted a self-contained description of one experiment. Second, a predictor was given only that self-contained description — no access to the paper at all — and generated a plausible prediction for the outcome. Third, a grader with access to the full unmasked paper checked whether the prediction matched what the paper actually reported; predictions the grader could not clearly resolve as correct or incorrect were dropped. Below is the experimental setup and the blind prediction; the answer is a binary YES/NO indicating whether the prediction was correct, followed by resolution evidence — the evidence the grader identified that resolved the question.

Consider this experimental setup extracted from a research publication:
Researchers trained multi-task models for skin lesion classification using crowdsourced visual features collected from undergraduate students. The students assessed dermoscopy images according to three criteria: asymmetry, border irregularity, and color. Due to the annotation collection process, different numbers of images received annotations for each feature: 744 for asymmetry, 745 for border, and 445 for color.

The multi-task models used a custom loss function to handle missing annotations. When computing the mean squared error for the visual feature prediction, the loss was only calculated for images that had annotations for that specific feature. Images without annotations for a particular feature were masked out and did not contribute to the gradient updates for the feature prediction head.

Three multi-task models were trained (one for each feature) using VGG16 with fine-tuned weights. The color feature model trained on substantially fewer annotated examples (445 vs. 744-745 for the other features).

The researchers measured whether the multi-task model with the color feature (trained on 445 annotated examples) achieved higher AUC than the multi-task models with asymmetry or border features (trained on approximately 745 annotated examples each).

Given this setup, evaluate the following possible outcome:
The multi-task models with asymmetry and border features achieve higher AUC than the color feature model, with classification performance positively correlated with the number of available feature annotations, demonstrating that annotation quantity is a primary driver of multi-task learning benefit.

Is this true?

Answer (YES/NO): NO